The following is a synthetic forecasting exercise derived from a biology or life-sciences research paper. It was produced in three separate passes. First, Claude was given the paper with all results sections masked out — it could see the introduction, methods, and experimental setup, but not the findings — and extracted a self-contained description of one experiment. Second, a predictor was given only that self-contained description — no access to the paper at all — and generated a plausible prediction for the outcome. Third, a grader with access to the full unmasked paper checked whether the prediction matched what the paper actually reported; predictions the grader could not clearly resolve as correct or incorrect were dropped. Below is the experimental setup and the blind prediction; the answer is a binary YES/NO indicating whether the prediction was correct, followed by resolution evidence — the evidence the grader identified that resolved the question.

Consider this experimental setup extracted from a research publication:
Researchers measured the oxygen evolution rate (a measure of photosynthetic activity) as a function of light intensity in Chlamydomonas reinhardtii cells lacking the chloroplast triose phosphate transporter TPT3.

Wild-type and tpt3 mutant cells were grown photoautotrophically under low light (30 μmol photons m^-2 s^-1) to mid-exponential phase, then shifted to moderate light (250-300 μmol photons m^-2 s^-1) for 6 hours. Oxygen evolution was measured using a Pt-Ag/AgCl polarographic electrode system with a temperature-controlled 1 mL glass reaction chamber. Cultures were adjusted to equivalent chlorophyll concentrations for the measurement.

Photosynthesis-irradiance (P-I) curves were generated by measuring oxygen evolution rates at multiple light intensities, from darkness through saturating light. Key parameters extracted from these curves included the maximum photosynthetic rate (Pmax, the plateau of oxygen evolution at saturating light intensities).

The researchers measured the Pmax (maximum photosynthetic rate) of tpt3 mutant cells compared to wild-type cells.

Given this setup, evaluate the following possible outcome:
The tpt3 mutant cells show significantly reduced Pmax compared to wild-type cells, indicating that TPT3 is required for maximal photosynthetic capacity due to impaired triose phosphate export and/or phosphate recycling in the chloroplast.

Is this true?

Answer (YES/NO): YES